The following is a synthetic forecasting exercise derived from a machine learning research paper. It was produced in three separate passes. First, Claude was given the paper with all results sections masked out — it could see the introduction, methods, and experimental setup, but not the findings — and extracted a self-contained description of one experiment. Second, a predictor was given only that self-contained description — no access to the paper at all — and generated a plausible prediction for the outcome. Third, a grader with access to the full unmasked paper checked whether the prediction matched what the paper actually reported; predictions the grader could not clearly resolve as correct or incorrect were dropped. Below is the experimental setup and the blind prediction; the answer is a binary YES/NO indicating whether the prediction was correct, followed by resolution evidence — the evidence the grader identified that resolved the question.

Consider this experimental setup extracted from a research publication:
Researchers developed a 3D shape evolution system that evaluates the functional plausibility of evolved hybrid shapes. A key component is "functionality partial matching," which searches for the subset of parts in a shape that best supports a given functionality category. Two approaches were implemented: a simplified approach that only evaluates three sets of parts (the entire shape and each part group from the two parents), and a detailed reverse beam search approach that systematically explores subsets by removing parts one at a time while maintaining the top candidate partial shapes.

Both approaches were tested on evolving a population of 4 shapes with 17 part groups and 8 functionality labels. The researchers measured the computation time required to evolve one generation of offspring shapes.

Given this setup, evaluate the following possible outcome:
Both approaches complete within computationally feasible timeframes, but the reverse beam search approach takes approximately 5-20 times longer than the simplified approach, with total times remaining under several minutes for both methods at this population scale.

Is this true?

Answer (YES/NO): NO